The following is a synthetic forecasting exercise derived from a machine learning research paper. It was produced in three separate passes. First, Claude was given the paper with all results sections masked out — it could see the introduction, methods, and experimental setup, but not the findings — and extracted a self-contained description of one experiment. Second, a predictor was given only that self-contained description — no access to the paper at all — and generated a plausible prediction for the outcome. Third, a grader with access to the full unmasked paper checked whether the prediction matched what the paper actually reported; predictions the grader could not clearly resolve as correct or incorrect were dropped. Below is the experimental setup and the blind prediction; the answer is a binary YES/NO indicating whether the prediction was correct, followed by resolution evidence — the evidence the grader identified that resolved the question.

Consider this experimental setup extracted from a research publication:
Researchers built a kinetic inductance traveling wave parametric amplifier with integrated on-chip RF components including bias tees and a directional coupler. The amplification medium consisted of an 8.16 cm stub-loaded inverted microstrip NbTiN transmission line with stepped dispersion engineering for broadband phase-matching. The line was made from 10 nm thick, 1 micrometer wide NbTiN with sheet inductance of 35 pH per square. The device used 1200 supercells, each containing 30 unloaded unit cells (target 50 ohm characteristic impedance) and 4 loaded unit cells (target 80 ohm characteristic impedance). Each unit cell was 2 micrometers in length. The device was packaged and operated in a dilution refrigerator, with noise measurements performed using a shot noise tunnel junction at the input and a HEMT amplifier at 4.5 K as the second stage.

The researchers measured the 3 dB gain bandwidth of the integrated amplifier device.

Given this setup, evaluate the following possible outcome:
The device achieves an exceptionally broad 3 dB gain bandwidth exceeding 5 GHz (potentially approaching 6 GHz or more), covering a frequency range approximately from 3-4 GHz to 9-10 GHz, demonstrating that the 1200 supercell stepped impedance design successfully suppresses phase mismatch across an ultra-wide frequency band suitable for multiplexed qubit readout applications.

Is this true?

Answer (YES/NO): NO